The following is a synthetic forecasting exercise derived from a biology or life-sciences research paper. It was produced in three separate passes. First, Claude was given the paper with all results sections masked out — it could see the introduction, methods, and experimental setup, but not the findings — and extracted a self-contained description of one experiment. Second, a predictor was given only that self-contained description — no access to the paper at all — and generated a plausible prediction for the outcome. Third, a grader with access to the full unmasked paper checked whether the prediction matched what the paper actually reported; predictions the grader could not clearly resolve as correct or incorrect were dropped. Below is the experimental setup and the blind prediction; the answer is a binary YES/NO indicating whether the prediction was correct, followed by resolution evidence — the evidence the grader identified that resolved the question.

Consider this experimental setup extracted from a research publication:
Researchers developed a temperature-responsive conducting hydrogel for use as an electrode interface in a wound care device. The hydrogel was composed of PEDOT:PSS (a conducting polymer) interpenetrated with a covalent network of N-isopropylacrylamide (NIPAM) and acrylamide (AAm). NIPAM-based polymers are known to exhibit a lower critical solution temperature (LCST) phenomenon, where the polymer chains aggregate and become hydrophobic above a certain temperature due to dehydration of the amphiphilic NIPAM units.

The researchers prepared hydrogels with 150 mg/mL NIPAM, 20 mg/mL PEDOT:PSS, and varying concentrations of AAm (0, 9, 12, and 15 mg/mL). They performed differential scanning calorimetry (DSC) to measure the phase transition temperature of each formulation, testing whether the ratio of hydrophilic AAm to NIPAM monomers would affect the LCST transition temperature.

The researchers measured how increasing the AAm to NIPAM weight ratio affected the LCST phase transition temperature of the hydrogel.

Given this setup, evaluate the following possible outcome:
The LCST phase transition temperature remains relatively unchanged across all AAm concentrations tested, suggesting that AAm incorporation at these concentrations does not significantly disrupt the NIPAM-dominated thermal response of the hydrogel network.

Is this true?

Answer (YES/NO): NO